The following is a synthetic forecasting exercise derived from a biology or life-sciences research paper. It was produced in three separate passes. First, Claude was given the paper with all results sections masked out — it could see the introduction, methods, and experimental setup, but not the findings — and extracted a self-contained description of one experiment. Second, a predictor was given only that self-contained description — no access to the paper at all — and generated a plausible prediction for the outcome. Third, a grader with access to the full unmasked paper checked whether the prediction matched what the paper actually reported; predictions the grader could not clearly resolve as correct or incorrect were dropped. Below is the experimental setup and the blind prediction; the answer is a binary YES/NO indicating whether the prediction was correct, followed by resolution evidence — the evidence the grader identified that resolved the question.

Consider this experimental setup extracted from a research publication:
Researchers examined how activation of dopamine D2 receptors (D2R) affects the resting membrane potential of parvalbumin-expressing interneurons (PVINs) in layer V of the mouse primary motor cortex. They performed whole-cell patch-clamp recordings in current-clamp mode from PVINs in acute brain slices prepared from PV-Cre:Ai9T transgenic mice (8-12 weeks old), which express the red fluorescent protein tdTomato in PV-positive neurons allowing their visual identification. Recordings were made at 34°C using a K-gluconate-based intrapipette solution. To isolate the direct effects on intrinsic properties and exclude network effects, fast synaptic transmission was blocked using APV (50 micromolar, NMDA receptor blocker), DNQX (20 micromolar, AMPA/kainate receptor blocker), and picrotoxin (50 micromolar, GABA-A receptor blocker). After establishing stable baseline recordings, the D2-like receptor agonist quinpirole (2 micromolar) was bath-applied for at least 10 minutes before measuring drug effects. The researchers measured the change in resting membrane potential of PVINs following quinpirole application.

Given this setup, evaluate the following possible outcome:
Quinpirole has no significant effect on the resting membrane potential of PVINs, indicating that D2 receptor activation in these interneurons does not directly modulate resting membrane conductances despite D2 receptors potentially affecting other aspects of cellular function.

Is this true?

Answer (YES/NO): NO